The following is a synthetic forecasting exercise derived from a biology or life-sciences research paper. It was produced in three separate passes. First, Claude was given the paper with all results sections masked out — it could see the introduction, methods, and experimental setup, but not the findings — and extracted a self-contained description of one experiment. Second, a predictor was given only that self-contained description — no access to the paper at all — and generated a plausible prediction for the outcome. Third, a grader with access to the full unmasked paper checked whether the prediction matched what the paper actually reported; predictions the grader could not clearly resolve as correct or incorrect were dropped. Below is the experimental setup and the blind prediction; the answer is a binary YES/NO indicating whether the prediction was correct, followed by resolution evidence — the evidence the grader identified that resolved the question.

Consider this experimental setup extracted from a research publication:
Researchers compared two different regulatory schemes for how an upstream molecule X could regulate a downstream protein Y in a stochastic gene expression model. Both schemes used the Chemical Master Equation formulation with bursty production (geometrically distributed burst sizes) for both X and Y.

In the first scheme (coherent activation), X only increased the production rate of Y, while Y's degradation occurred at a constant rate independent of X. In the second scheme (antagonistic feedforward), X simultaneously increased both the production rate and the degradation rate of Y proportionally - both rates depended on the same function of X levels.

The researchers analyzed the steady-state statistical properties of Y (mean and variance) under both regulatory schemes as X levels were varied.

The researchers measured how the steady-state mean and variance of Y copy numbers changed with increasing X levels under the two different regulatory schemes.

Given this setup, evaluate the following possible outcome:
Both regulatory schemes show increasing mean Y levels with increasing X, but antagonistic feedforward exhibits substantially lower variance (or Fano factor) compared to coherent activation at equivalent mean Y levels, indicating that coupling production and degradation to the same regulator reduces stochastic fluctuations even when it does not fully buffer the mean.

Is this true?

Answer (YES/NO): NO